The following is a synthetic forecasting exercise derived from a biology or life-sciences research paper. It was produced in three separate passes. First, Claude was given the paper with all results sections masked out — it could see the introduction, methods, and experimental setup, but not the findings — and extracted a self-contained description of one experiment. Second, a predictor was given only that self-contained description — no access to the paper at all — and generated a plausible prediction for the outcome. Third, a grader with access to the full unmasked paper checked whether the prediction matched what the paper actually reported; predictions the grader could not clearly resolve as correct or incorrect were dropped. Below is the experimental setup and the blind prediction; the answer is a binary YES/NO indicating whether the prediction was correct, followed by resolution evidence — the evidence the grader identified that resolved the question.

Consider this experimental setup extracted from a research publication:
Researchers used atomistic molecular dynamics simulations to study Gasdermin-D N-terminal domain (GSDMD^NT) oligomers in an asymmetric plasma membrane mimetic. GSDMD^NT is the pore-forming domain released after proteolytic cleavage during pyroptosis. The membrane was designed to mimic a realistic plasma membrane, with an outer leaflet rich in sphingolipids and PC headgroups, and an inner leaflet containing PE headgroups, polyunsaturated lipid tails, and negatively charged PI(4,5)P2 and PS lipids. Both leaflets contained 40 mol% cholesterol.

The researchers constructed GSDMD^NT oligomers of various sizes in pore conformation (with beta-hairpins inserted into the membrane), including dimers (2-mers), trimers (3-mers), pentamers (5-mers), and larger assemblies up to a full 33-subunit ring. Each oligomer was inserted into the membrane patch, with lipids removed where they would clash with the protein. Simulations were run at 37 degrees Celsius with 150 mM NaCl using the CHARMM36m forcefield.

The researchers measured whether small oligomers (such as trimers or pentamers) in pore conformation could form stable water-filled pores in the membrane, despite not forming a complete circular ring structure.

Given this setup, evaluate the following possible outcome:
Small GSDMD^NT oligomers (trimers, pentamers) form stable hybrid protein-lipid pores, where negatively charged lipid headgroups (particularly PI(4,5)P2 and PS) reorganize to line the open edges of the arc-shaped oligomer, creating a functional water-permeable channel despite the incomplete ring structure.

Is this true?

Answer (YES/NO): NO